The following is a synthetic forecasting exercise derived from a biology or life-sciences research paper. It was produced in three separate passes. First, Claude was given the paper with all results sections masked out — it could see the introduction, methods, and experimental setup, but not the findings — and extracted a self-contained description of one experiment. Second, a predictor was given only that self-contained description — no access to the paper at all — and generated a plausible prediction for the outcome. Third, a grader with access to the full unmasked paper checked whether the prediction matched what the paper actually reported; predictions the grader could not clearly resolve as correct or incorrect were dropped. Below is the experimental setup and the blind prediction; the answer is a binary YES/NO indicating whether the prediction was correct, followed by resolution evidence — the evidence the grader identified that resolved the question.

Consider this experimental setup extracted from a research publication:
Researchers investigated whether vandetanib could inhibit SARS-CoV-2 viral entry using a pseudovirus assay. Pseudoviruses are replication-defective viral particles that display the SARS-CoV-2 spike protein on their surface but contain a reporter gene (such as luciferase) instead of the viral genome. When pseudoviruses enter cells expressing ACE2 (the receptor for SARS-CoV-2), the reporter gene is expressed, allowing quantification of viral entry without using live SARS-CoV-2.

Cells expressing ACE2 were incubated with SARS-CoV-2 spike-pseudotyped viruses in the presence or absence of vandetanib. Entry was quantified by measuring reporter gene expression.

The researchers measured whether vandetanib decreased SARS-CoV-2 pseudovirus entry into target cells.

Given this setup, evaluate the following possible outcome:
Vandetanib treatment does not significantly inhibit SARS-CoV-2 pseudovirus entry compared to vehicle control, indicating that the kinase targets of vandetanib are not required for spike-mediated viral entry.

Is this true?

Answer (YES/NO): NO